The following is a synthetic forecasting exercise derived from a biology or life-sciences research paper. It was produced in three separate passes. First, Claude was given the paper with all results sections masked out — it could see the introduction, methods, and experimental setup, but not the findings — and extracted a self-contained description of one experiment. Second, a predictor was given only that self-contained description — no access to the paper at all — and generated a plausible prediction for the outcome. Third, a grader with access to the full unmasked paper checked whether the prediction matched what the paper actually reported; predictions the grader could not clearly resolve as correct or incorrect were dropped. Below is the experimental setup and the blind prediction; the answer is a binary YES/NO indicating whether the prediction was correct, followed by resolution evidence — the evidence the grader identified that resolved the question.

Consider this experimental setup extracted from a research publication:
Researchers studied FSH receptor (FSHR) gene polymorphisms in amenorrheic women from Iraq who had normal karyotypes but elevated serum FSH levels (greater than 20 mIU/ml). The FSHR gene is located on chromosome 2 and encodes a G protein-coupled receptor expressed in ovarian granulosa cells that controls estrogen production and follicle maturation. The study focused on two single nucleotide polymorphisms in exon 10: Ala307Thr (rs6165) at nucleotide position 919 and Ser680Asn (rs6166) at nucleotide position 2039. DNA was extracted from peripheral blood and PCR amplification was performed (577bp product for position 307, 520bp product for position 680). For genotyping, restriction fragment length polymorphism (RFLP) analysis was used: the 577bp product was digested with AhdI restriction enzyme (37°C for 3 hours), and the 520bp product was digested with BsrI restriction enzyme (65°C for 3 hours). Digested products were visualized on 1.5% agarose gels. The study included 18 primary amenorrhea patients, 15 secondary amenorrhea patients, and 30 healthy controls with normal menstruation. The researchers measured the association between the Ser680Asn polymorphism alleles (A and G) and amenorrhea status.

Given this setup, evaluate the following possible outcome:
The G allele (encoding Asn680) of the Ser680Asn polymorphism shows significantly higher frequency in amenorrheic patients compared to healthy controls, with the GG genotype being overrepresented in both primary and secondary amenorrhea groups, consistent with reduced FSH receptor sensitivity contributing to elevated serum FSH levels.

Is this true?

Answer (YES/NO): YES